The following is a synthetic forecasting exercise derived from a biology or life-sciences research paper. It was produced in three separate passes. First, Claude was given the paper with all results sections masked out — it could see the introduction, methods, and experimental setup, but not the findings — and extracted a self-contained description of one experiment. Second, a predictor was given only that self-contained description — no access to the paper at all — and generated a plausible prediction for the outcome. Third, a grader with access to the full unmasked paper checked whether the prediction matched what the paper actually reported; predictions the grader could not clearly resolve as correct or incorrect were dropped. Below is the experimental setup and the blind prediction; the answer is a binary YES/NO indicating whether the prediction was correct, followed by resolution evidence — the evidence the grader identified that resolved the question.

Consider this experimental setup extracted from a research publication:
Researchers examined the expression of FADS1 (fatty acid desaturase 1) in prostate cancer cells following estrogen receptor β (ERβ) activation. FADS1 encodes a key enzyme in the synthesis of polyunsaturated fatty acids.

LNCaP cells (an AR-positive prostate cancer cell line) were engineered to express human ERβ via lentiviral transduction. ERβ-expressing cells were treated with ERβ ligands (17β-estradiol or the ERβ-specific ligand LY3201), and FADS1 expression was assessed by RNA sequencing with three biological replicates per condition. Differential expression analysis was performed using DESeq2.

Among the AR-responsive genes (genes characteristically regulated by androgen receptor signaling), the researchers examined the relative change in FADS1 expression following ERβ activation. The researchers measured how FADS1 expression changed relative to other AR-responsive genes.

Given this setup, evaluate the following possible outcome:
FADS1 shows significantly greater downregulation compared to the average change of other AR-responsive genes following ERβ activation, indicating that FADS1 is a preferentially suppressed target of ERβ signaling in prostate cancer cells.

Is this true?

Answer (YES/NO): NO